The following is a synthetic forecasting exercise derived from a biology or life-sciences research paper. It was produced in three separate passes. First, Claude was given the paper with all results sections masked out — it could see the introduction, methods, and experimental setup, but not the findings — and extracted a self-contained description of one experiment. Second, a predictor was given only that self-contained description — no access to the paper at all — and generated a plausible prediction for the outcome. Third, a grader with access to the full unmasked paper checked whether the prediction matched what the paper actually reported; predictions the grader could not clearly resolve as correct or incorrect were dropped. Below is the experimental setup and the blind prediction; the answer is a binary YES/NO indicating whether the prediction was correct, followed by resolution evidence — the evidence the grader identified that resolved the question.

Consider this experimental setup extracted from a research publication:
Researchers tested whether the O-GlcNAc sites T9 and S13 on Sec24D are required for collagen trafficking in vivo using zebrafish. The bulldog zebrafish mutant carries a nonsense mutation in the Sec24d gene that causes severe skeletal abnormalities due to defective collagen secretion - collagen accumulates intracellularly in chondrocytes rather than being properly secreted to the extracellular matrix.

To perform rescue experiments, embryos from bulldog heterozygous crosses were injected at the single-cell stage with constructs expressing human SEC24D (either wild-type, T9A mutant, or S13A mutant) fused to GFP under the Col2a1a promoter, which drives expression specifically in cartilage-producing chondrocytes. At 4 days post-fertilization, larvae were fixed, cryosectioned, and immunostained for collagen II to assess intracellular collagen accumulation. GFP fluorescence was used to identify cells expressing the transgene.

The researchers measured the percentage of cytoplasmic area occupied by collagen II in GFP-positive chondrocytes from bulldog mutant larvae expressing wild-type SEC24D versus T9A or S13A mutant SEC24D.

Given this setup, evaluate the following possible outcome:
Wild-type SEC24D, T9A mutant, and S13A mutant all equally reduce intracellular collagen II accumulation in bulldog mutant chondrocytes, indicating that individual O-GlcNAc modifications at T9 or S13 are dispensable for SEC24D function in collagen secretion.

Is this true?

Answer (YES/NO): NO